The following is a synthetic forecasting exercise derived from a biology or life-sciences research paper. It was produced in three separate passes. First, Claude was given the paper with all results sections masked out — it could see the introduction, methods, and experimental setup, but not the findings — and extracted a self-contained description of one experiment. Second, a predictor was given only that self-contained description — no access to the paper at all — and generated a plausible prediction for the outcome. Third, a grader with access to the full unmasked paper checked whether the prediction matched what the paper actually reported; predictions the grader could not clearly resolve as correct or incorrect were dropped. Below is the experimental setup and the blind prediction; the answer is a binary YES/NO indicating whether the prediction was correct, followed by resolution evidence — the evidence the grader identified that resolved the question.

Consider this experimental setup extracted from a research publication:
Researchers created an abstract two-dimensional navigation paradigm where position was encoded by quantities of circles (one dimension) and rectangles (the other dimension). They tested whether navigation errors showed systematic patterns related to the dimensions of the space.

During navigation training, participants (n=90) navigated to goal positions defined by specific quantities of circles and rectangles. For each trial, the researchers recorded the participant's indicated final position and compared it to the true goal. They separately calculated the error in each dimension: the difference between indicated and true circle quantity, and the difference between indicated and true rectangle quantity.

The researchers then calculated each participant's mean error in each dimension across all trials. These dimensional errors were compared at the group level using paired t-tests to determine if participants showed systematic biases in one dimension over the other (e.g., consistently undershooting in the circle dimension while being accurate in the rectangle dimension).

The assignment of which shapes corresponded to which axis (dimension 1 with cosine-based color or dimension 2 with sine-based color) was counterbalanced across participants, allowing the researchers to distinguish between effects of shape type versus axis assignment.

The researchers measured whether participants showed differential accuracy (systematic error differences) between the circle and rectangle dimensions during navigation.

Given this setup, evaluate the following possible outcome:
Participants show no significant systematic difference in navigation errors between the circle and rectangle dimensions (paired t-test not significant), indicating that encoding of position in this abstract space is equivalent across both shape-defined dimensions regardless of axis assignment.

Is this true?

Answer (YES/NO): NO